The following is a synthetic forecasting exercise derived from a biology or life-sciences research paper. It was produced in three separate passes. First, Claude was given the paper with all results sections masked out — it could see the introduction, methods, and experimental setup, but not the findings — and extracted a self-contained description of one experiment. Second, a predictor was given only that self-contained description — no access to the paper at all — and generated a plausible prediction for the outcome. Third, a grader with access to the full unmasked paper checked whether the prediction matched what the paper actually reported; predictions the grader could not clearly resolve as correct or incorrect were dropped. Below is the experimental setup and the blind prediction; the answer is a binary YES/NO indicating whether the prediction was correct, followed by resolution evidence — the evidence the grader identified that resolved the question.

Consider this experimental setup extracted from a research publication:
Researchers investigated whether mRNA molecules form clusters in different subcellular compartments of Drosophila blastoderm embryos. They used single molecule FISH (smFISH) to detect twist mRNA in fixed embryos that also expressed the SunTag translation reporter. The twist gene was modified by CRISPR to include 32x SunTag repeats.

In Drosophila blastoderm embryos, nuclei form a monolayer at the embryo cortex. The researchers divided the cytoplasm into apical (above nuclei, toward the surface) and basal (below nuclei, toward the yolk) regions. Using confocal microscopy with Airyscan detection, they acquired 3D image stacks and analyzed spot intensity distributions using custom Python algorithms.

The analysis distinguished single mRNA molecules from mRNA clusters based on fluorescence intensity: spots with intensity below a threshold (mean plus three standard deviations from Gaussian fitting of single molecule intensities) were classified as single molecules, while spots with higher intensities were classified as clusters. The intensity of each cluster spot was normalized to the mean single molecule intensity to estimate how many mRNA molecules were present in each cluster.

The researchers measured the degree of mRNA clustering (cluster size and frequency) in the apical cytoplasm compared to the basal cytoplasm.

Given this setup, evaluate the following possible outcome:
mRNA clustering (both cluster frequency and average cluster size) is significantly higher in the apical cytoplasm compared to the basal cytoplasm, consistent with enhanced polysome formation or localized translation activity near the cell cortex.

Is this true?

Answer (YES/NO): NO